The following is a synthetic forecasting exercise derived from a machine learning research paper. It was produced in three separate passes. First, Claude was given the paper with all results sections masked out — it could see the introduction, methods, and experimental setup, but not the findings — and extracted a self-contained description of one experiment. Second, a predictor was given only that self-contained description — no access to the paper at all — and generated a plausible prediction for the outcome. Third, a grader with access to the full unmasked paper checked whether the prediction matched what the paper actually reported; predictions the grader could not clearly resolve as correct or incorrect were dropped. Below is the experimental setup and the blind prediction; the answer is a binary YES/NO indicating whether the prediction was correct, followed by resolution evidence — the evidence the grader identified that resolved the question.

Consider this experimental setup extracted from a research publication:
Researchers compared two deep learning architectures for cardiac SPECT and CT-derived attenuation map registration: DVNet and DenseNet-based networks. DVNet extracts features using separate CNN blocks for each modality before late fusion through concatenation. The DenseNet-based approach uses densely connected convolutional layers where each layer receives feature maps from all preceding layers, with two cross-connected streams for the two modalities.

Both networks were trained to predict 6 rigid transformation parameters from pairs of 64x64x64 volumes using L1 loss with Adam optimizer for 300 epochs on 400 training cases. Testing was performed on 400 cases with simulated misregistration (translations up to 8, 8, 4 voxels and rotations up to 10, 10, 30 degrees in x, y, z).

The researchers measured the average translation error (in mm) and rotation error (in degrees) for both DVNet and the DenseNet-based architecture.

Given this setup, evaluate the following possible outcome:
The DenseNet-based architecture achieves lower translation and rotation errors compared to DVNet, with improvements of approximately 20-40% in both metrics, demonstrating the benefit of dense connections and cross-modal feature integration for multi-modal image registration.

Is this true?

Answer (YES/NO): NO